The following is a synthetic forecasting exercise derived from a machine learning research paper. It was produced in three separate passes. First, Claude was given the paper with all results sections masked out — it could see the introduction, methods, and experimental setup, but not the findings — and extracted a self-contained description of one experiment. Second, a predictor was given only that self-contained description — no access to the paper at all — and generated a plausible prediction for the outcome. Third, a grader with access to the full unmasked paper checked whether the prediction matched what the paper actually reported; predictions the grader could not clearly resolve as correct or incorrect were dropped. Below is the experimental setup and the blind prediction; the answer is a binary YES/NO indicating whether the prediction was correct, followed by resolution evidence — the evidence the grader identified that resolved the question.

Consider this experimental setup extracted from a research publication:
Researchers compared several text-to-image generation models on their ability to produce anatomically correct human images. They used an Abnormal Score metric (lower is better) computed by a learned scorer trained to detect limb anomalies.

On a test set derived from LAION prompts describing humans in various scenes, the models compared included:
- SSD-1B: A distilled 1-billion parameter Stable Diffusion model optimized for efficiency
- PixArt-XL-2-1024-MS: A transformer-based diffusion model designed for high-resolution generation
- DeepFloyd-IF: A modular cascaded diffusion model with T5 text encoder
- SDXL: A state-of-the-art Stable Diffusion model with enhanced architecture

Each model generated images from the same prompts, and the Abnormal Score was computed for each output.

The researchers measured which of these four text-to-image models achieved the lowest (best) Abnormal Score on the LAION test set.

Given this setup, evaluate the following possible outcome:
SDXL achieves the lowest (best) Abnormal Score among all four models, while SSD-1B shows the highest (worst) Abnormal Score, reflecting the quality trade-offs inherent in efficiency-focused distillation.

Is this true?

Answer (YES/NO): NO